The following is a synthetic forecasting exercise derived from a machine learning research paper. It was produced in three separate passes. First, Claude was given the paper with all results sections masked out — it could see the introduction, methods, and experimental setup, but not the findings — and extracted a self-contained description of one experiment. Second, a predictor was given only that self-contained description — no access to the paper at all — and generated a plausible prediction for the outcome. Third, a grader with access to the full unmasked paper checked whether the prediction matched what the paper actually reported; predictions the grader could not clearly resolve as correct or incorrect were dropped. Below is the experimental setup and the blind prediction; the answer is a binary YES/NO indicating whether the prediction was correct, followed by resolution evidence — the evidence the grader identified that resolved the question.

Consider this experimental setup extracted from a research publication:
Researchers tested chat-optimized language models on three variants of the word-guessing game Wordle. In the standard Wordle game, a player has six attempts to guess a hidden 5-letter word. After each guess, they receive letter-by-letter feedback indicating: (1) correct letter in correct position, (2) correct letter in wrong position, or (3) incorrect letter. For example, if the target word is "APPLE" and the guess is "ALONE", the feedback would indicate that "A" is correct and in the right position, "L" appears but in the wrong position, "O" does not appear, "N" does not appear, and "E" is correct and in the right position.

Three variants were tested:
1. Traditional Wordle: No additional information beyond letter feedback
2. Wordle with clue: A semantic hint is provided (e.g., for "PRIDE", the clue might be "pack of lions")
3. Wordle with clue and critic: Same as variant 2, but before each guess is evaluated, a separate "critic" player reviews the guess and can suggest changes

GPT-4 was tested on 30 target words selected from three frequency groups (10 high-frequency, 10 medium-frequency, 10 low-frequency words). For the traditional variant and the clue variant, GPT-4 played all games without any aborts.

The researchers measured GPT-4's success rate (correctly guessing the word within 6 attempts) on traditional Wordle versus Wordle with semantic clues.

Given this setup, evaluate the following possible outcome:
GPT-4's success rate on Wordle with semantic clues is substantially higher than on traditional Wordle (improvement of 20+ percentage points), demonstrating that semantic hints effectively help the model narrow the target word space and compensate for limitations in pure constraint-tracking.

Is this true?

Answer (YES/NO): YES